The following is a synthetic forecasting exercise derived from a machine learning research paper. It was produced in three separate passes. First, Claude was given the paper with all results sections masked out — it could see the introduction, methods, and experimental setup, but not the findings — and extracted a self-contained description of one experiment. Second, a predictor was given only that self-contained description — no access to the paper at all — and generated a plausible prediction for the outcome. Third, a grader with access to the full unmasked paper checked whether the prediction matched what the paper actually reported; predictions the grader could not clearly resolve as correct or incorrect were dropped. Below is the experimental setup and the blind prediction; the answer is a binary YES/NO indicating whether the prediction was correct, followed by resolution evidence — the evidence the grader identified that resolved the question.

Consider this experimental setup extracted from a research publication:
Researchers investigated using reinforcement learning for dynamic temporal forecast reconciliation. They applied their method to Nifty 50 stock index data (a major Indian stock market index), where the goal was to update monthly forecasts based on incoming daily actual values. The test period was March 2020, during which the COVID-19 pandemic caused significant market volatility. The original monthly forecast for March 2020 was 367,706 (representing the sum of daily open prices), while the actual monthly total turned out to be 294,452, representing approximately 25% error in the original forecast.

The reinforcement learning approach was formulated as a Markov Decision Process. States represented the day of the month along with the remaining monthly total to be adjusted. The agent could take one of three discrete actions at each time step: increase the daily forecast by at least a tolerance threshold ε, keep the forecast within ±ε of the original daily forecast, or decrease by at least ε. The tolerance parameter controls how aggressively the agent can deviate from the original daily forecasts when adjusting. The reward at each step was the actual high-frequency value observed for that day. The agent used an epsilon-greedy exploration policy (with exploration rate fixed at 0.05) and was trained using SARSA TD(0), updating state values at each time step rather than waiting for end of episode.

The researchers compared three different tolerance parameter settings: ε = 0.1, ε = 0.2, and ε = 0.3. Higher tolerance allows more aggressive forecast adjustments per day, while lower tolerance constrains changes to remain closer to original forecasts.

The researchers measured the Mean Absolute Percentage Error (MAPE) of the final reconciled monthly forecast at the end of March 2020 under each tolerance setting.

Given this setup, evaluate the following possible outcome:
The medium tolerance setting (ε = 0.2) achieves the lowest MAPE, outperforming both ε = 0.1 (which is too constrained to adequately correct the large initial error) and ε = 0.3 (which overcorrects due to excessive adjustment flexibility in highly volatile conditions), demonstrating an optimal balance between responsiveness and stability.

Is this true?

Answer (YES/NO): YES